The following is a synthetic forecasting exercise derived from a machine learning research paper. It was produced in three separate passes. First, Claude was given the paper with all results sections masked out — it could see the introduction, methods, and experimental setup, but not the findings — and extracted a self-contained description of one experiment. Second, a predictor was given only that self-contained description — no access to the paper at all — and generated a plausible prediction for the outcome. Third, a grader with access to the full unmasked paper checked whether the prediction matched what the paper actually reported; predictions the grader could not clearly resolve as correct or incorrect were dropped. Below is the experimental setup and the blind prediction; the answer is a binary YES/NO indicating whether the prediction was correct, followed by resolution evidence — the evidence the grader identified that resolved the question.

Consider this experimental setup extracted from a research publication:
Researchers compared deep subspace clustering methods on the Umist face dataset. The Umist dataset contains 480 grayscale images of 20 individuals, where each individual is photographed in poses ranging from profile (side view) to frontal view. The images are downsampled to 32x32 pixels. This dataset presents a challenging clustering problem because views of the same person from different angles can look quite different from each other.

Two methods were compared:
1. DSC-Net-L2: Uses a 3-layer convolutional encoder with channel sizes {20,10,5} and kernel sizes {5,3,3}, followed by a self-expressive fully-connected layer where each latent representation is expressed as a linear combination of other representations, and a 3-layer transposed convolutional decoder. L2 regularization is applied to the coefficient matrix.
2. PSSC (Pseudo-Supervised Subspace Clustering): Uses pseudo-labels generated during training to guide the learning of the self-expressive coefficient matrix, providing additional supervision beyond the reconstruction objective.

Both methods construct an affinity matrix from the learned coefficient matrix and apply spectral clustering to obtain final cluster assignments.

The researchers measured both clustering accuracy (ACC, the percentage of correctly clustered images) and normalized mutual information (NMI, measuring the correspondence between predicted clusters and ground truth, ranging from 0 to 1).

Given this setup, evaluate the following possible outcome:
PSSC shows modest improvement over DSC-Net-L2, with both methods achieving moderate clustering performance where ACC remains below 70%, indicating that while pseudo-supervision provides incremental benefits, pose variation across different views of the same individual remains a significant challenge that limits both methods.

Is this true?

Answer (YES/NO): NO